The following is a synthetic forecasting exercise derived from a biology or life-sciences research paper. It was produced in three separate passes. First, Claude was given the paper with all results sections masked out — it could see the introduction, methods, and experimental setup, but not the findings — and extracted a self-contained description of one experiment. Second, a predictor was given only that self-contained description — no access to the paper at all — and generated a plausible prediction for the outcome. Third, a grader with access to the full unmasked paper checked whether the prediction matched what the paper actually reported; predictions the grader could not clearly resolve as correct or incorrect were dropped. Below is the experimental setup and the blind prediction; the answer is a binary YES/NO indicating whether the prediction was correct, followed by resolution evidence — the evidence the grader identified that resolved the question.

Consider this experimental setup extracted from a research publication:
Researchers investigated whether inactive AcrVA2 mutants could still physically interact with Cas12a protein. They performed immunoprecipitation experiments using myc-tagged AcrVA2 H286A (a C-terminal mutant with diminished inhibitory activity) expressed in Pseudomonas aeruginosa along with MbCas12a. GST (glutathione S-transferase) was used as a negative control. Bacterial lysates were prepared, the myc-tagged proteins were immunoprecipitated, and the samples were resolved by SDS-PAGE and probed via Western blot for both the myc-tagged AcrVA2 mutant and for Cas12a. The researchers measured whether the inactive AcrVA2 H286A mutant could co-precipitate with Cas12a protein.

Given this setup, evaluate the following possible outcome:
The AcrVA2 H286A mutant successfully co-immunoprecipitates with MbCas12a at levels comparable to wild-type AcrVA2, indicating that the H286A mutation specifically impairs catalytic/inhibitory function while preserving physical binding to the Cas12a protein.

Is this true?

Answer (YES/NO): NO